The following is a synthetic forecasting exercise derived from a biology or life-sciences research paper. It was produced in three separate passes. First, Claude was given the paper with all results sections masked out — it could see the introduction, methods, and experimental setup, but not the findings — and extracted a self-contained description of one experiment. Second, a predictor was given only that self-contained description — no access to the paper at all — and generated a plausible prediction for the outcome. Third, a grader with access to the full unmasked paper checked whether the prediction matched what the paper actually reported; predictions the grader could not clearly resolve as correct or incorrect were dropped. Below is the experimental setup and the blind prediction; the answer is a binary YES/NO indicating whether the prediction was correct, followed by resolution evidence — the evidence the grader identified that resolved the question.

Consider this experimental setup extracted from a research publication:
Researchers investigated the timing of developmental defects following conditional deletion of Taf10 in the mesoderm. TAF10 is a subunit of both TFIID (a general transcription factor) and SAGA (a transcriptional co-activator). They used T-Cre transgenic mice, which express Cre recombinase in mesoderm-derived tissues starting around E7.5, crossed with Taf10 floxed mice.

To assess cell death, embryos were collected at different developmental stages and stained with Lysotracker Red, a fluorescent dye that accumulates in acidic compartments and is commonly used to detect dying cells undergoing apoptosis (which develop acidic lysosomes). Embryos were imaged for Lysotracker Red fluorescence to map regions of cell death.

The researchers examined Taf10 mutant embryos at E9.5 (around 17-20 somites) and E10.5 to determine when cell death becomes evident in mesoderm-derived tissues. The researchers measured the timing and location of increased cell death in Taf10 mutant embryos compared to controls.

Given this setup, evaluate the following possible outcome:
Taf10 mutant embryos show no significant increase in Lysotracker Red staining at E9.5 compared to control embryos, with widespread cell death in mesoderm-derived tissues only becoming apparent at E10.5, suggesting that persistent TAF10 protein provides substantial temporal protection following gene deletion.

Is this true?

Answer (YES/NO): NO